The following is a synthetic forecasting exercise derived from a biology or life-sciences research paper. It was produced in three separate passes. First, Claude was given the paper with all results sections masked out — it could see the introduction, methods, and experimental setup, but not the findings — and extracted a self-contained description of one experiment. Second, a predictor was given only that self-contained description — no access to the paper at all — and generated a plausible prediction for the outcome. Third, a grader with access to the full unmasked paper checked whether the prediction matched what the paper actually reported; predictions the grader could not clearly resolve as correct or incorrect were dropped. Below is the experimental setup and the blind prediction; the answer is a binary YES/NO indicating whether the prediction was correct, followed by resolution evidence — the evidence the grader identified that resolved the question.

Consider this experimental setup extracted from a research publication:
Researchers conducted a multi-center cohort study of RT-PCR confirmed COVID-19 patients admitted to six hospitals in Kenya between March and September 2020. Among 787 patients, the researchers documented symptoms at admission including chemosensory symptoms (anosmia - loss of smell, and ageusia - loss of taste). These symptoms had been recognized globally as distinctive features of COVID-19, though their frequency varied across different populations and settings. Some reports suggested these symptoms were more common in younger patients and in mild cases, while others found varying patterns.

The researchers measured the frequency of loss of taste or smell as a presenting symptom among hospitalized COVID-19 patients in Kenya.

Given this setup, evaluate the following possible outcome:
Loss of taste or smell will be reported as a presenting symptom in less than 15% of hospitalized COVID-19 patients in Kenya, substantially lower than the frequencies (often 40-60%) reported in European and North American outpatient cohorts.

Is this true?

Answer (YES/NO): NO